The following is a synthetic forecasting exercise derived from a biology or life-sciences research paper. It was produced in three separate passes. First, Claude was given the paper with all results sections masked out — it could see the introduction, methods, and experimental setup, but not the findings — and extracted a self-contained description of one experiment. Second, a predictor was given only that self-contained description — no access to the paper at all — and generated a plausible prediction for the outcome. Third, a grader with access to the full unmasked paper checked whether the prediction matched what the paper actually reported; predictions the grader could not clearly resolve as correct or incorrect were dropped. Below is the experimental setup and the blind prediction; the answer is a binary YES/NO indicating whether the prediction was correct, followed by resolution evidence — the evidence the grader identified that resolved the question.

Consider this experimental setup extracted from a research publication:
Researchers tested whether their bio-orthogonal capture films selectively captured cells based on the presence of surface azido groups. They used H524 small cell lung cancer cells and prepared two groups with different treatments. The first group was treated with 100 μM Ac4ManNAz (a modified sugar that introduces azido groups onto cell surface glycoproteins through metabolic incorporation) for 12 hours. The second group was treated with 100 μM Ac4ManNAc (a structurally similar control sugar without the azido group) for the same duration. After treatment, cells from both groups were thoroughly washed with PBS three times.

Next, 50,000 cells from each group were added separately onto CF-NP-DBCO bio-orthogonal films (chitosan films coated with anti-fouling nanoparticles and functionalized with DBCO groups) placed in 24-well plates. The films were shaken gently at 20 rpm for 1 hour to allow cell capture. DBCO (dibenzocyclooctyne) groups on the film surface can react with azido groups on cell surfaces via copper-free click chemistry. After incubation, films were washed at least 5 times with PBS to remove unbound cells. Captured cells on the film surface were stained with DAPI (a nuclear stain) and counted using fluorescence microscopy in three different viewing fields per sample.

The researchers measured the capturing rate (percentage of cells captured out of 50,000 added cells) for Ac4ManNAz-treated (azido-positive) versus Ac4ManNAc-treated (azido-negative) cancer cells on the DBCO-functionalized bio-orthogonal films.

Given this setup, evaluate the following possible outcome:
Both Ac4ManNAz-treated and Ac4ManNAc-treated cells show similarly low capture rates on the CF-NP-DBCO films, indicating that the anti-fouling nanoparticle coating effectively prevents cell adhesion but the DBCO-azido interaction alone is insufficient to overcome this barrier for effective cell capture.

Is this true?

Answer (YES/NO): NO